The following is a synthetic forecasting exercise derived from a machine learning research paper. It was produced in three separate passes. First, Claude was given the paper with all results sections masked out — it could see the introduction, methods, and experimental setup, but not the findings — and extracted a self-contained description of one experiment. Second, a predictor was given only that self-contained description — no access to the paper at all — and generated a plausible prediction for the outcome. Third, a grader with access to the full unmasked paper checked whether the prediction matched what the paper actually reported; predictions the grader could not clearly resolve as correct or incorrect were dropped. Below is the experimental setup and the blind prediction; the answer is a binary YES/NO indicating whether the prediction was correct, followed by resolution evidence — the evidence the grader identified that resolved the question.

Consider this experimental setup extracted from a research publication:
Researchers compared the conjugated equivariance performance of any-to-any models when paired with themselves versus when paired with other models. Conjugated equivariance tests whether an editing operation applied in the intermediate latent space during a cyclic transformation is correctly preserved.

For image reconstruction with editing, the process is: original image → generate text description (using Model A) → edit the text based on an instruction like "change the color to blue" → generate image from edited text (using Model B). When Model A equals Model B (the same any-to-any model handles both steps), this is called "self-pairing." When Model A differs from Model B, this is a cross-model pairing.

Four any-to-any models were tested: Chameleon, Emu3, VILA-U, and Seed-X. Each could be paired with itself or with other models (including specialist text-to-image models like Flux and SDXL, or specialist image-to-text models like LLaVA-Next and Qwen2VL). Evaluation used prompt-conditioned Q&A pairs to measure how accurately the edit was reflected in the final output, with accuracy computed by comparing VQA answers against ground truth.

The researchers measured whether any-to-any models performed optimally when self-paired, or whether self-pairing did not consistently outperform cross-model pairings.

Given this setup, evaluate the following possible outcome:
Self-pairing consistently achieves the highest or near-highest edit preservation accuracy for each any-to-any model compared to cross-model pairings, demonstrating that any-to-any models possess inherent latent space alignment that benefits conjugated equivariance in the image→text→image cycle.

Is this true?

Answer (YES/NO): NO